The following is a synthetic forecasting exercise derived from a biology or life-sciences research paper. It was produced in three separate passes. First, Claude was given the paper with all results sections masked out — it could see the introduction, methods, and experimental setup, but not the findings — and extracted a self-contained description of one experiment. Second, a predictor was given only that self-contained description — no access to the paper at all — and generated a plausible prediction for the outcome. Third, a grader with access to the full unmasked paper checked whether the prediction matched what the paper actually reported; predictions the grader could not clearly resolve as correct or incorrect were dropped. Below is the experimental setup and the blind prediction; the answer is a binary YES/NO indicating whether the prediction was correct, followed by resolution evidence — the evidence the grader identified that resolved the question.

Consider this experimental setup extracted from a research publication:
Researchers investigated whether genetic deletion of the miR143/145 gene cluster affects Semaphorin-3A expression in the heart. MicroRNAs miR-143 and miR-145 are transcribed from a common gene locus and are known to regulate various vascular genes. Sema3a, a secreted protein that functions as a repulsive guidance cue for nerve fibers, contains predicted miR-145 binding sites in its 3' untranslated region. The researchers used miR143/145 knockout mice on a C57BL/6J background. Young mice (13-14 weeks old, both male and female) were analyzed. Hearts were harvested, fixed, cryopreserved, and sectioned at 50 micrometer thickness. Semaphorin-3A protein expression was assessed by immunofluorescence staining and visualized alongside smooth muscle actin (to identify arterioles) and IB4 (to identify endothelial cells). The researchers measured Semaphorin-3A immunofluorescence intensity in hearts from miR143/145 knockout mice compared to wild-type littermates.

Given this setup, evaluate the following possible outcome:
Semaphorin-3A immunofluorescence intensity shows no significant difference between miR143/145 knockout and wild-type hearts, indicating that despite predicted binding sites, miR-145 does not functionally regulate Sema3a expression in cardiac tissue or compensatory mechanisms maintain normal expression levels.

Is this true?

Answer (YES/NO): NO